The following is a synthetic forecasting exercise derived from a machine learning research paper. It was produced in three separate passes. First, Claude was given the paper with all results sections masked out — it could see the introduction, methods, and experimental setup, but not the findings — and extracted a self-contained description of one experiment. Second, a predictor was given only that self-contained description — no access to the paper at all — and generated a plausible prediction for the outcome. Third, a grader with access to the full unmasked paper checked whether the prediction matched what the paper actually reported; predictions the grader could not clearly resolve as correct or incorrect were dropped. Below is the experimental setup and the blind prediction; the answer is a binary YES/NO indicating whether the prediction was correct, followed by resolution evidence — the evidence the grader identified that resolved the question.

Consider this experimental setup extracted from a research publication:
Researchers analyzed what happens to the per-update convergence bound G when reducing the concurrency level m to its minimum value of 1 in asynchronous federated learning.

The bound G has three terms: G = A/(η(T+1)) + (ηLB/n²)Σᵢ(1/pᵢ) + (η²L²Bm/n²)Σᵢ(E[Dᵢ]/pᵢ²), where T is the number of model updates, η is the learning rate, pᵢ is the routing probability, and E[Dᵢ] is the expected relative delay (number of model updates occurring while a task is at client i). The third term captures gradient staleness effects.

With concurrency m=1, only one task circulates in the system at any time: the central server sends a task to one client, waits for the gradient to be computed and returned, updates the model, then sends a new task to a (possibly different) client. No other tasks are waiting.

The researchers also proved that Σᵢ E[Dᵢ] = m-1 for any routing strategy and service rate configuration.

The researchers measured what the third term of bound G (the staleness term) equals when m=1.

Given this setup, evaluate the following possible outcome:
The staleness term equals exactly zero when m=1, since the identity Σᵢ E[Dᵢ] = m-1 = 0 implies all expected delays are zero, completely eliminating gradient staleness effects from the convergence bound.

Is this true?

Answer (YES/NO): YES